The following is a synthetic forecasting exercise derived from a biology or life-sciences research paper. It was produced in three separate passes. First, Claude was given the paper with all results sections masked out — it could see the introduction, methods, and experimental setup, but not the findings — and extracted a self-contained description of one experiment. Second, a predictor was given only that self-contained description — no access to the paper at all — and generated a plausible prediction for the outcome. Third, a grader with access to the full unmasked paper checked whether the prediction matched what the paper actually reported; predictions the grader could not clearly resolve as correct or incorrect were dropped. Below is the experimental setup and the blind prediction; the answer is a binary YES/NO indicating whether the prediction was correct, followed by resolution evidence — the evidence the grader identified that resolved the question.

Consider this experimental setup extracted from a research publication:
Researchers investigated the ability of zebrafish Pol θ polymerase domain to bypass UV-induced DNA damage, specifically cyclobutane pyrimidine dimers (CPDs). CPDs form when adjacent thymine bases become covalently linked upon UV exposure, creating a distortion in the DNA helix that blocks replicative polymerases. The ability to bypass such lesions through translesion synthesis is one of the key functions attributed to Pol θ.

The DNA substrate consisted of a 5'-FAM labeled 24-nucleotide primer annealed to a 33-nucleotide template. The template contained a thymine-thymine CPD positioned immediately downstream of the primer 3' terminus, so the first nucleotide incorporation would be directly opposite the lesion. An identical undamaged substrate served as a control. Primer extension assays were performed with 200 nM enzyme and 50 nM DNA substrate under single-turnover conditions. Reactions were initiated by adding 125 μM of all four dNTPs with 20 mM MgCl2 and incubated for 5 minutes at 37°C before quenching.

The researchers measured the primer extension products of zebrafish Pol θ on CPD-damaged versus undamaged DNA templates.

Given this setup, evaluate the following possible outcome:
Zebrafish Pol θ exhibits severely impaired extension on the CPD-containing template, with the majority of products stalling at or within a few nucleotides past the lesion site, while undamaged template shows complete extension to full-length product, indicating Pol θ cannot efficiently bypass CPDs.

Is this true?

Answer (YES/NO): NO